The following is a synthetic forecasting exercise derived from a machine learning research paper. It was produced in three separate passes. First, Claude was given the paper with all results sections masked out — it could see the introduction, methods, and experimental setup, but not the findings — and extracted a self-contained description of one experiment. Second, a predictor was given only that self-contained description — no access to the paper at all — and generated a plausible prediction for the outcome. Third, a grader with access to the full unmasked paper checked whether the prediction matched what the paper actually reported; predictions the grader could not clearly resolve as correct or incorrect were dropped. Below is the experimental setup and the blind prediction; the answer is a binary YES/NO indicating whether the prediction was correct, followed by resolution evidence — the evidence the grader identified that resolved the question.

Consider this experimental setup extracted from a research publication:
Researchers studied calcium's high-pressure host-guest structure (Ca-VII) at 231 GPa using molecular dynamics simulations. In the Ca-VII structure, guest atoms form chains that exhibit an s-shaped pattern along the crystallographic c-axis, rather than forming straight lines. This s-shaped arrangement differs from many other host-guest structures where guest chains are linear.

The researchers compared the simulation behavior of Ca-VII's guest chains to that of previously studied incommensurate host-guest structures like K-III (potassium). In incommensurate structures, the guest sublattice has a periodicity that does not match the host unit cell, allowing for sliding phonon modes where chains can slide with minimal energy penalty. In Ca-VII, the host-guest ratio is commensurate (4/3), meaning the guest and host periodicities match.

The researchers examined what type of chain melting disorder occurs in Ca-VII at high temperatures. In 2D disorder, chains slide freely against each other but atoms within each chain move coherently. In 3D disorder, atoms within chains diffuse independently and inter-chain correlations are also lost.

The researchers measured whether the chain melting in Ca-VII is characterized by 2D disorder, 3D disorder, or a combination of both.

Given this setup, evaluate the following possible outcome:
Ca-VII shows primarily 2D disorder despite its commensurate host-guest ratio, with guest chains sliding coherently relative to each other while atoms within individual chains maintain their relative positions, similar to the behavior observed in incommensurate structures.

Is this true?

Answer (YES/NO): NO